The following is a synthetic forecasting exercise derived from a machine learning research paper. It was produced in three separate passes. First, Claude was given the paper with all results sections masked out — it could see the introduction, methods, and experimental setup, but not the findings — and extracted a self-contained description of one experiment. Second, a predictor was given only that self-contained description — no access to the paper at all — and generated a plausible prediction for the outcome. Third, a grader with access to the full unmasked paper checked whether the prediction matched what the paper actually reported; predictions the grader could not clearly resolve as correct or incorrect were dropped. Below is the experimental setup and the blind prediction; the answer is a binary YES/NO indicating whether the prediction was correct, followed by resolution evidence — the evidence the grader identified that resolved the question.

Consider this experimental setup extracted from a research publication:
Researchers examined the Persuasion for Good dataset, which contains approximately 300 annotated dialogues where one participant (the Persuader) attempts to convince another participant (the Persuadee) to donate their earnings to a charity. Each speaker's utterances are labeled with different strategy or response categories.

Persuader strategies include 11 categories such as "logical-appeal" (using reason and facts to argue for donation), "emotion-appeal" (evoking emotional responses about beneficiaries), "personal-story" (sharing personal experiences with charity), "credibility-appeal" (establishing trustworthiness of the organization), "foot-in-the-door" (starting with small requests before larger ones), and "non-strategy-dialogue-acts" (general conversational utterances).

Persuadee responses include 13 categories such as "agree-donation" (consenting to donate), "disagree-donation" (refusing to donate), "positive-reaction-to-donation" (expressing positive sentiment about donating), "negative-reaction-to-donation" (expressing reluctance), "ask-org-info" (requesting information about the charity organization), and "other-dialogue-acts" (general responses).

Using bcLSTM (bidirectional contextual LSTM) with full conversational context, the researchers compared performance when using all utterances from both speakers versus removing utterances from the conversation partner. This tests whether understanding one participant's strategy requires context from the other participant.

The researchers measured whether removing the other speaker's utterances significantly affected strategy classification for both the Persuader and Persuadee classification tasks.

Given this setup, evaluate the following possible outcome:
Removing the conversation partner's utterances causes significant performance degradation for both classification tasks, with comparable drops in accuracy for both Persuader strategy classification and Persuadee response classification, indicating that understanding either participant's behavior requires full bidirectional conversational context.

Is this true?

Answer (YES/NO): NO